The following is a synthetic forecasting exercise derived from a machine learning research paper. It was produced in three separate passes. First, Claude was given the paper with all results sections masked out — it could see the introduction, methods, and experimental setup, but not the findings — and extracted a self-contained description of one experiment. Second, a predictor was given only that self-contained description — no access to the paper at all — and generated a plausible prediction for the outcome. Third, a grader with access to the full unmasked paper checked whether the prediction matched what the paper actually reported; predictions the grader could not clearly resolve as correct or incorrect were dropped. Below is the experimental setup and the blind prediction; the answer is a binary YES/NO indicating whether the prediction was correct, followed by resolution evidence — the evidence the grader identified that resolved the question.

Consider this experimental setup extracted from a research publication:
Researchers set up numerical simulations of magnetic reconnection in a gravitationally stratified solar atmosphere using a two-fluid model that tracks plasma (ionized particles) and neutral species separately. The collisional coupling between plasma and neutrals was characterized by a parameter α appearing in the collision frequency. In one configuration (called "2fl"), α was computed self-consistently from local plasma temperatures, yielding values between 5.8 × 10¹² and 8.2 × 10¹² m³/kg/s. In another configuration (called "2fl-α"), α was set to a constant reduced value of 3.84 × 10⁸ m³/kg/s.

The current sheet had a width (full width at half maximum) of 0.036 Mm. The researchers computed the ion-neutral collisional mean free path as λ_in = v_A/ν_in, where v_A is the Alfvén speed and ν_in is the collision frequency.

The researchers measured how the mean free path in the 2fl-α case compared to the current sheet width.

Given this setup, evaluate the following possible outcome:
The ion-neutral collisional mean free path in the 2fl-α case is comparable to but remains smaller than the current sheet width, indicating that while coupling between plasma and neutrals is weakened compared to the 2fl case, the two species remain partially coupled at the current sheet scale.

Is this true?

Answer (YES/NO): NO